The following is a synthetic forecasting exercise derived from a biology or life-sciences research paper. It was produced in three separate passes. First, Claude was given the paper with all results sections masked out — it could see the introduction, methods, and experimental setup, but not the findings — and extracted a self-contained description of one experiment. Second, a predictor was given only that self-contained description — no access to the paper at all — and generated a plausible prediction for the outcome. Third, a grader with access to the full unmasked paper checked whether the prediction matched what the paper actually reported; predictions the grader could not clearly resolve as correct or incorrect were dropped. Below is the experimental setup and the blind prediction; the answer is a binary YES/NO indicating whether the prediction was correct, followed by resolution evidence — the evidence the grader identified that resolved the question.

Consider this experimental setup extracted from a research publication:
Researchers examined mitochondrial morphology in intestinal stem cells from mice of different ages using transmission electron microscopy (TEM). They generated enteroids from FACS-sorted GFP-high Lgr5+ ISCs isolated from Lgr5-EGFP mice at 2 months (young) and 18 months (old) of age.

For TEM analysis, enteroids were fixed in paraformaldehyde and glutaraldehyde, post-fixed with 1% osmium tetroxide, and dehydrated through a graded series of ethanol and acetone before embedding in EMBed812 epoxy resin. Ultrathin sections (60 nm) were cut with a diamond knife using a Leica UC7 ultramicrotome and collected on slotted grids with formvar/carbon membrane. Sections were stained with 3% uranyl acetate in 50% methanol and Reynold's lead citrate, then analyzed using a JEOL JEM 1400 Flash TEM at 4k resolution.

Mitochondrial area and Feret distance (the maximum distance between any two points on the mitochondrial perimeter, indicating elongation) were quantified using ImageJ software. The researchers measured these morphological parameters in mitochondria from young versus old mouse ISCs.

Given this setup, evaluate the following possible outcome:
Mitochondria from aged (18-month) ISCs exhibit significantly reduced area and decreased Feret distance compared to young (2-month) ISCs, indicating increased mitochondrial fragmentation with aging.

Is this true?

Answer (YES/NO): YES